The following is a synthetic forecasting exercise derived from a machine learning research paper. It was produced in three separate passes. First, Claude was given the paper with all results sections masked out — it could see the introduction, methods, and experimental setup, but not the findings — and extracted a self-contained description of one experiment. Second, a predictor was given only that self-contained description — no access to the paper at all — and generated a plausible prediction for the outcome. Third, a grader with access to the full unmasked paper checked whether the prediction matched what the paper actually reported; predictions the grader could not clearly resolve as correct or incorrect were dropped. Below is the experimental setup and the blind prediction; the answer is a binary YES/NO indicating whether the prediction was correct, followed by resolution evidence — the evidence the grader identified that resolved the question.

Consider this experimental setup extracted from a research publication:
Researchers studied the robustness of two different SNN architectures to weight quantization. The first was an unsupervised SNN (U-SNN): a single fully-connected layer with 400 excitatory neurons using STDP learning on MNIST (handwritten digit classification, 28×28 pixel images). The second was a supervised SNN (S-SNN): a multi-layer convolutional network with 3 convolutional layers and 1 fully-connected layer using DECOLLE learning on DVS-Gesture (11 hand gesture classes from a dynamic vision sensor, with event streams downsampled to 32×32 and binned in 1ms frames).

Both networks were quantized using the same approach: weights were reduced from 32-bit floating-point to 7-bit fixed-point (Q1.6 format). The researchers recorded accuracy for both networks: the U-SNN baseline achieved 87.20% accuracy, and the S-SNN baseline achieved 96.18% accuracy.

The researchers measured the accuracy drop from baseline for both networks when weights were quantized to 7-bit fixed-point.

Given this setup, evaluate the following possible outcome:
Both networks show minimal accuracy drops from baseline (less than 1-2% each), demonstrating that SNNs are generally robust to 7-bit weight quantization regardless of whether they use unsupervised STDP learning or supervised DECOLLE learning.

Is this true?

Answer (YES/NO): NO